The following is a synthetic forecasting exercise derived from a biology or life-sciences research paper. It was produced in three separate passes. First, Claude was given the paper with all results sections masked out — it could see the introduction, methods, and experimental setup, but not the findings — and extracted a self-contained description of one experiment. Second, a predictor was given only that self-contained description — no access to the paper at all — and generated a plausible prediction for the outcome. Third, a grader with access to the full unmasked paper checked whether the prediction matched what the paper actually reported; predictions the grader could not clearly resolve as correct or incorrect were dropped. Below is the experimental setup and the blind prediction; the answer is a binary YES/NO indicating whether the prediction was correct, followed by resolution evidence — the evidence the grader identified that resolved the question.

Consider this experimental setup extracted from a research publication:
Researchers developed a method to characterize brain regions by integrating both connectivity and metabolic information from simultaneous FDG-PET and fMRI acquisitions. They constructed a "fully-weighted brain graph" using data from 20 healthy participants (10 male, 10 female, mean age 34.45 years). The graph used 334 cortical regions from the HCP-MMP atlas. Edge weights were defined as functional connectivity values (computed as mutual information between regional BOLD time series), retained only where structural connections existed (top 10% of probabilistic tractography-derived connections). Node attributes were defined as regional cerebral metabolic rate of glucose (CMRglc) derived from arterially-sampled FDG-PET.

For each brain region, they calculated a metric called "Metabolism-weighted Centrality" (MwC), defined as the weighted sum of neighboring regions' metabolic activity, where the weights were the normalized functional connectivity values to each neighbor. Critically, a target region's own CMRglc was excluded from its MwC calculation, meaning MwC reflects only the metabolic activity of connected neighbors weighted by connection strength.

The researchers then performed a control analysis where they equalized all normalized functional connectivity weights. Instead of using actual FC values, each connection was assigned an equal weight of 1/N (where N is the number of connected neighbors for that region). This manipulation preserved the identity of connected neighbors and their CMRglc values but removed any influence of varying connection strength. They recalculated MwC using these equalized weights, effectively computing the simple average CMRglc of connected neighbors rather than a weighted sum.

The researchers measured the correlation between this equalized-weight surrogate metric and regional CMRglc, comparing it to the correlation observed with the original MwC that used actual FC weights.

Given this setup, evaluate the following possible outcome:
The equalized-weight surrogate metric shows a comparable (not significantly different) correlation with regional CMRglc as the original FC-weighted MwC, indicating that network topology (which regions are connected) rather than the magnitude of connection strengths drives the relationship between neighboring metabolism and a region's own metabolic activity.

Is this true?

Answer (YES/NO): NO